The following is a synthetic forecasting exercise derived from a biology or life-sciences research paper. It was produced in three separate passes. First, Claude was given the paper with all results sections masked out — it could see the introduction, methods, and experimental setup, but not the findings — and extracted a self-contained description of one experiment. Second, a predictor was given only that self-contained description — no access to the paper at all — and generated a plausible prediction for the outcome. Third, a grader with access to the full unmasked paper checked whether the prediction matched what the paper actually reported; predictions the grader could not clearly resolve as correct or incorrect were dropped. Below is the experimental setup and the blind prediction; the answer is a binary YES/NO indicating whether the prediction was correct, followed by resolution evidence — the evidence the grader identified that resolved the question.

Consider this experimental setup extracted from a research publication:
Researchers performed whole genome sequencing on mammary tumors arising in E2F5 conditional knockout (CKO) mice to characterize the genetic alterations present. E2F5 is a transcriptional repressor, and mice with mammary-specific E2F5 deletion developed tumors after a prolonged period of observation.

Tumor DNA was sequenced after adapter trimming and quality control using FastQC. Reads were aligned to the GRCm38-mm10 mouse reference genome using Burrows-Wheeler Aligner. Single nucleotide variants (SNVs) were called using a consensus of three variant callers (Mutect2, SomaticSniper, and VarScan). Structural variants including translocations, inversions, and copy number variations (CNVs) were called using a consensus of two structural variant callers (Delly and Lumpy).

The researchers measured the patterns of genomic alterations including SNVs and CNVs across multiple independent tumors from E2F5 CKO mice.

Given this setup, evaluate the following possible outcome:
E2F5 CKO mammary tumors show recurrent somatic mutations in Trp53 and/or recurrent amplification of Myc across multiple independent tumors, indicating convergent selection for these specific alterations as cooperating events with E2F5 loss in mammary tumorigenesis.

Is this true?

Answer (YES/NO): NO